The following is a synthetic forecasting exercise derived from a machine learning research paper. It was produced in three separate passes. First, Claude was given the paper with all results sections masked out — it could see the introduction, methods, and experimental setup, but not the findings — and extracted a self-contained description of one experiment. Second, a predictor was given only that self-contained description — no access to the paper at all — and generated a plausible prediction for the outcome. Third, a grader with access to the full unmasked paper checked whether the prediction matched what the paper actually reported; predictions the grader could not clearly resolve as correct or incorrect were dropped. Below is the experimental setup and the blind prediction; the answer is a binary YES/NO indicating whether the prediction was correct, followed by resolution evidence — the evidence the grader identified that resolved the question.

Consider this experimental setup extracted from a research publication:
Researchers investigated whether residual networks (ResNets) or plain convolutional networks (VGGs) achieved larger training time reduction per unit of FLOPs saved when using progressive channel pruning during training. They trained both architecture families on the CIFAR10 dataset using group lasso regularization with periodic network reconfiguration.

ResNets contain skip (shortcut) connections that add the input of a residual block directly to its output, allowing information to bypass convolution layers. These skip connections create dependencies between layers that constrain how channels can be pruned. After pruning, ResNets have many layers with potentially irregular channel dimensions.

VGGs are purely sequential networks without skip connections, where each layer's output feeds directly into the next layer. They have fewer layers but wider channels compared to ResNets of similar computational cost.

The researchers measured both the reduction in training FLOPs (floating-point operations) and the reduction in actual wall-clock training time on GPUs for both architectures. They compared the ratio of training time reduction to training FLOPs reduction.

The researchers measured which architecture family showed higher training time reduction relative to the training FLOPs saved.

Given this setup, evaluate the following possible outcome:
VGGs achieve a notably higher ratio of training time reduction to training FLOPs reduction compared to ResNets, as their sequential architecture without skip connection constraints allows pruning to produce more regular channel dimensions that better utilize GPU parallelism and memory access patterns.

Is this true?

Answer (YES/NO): YES